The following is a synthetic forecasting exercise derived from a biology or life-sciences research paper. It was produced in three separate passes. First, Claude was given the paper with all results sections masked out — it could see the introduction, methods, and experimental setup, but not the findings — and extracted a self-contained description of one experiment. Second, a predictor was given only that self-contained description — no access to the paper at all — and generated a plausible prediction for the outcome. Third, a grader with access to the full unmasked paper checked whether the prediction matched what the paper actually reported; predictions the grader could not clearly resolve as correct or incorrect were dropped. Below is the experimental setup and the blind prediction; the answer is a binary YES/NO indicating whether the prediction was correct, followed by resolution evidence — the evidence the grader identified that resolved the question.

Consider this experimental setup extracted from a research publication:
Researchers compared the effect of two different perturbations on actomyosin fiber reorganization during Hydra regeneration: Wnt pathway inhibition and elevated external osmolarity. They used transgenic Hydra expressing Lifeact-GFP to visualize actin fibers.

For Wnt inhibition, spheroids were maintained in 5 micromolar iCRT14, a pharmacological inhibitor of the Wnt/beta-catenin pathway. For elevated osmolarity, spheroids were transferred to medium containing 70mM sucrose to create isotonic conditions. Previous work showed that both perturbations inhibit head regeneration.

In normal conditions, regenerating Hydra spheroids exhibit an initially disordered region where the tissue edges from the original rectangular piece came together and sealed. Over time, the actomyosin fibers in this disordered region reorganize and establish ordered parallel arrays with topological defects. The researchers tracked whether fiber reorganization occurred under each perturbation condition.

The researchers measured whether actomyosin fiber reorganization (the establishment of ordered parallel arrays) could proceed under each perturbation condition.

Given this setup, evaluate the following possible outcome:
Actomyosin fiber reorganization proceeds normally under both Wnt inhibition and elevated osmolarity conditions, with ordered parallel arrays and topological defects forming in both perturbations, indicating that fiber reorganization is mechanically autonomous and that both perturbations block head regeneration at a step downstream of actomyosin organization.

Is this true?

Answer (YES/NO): NO